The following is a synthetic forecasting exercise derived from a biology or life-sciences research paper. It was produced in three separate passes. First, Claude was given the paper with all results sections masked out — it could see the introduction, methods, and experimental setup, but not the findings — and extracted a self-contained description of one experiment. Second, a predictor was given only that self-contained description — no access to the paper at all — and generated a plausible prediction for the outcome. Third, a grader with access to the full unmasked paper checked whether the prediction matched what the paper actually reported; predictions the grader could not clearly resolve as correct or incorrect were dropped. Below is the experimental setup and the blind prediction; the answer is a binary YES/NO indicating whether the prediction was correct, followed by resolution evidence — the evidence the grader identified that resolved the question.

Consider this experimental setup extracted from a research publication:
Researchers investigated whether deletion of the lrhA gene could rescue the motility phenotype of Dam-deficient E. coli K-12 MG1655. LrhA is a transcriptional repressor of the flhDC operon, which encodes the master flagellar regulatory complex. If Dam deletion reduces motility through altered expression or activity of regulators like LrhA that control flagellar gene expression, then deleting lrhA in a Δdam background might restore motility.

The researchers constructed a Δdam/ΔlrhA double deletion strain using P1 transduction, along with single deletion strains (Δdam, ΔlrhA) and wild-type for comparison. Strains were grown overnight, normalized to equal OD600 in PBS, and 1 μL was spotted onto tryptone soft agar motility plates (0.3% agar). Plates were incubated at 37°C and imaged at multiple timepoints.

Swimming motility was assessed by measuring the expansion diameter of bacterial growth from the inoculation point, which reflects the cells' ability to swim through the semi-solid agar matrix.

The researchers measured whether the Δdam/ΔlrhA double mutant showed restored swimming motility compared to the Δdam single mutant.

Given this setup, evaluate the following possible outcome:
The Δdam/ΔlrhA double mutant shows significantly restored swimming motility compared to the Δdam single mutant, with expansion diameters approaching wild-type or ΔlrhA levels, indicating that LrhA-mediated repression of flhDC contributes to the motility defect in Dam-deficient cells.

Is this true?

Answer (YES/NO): NO